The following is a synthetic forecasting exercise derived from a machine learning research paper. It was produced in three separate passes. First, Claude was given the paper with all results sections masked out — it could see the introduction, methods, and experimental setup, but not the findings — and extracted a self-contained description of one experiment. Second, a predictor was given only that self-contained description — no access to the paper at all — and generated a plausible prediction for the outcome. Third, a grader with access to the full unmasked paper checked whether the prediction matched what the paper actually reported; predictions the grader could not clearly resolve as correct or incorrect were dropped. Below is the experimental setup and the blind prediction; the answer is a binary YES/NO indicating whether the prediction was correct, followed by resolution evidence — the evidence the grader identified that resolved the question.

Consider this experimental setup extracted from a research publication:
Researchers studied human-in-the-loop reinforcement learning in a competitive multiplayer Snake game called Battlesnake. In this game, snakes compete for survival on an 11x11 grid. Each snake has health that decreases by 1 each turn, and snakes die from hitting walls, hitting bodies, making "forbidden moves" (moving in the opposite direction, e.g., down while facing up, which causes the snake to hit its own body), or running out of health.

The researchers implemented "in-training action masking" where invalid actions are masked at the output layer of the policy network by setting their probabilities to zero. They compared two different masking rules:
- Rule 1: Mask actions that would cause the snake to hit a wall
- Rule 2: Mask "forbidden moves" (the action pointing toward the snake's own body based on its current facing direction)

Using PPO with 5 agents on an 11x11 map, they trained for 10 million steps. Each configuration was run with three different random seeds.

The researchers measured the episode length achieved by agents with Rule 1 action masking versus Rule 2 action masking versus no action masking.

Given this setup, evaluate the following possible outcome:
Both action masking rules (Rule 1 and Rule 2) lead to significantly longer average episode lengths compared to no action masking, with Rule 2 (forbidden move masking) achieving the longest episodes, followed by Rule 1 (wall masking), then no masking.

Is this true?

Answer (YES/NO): YES